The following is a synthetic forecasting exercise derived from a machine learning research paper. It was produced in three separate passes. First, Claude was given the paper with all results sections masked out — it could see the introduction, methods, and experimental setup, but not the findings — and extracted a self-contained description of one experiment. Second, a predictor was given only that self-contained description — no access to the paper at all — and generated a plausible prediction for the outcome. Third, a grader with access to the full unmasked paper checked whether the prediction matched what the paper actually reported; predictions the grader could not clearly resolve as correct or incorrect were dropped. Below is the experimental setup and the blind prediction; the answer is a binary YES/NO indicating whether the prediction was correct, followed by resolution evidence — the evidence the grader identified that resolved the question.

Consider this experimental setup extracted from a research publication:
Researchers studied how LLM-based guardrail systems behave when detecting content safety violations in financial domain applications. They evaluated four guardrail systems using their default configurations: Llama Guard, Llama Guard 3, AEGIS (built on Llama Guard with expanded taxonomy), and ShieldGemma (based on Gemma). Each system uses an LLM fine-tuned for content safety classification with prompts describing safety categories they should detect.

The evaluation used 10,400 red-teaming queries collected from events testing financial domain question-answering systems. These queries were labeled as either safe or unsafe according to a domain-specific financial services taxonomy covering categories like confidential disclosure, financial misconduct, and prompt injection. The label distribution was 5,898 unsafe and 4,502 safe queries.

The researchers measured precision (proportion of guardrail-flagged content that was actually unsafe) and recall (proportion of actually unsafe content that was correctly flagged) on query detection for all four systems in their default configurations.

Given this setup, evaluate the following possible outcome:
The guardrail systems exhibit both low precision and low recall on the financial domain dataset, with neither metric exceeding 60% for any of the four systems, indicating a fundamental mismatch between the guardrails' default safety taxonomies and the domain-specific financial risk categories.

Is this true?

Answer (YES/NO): NO